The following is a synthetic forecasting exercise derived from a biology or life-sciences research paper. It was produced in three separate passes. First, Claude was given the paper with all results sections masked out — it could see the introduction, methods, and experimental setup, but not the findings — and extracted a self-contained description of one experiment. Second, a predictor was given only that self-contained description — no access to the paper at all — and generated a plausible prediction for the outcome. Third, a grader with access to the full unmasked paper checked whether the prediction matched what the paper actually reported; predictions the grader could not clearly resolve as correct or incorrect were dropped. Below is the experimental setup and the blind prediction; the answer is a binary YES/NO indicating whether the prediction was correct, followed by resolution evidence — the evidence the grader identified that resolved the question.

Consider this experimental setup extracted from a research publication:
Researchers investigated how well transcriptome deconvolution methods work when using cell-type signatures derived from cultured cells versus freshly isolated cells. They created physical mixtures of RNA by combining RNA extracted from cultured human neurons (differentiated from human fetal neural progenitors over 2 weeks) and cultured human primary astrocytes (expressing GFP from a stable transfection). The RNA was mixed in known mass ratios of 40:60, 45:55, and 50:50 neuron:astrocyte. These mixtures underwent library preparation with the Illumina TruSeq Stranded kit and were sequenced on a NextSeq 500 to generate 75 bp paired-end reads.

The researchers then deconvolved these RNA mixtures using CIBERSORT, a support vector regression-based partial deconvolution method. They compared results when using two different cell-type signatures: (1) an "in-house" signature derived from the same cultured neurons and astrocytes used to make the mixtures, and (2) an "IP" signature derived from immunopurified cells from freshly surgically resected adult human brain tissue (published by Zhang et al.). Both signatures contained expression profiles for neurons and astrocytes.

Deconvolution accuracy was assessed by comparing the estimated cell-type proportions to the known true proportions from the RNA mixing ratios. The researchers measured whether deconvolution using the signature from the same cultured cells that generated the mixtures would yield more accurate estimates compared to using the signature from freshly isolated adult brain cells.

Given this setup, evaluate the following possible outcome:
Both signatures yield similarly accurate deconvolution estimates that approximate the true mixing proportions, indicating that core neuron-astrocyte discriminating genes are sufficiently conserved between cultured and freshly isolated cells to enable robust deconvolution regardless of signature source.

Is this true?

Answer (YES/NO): NO